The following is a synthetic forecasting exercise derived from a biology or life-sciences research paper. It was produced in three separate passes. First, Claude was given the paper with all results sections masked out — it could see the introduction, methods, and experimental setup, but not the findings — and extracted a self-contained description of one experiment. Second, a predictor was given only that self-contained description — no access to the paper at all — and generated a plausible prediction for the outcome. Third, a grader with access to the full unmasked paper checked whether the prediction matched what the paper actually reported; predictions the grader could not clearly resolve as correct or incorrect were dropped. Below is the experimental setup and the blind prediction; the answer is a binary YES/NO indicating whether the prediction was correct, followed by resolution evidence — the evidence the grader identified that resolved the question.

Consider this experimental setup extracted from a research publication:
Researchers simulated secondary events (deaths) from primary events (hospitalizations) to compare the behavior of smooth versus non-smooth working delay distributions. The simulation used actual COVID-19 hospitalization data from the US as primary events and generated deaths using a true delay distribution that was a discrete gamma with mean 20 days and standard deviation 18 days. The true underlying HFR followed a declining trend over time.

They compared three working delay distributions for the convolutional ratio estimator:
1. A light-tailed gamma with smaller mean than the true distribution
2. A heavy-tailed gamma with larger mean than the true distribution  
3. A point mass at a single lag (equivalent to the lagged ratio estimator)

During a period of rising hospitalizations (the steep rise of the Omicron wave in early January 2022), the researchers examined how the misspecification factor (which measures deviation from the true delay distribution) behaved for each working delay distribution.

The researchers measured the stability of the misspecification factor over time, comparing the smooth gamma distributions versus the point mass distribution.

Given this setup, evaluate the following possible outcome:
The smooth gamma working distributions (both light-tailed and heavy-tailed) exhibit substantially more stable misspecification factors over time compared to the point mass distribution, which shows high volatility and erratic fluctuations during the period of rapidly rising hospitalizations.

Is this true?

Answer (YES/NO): YES